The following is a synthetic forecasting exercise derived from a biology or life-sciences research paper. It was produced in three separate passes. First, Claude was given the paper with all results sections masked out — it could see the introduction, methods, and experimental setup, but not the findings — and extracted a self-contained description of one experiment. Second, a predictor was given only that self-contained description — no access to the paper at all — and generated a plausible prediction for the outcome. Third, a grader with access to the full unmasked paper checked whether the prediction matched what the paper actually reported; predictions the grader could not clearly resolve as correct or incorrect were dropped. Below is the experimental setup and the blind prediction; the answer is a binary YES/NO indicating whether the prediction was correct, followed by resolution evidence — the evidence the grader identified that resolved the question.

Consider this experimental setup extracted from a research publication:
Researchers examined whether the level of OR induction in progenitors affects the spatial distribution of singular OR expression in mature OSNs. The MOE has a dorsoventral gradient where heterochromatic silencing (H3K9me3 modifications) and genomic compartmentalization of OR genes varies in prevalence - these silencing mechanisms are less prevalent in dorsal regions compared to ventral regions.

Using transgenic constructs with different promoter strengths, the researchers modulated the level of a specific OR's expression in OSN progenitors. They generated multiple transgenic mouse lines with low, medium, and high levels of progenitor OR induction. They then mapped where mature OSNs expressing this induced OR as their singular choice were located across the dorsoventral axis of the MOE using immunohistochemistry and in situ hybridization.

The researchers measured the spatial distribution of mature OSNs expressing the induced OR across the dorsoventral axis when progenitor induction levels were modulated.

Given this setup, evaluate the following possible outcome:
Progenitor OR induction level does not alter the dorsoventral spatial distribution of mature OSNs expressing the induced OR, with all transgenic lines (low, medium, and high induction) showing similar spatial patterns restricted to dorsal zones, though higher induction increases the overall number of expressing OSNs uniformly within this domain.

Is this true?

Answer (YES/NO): NO